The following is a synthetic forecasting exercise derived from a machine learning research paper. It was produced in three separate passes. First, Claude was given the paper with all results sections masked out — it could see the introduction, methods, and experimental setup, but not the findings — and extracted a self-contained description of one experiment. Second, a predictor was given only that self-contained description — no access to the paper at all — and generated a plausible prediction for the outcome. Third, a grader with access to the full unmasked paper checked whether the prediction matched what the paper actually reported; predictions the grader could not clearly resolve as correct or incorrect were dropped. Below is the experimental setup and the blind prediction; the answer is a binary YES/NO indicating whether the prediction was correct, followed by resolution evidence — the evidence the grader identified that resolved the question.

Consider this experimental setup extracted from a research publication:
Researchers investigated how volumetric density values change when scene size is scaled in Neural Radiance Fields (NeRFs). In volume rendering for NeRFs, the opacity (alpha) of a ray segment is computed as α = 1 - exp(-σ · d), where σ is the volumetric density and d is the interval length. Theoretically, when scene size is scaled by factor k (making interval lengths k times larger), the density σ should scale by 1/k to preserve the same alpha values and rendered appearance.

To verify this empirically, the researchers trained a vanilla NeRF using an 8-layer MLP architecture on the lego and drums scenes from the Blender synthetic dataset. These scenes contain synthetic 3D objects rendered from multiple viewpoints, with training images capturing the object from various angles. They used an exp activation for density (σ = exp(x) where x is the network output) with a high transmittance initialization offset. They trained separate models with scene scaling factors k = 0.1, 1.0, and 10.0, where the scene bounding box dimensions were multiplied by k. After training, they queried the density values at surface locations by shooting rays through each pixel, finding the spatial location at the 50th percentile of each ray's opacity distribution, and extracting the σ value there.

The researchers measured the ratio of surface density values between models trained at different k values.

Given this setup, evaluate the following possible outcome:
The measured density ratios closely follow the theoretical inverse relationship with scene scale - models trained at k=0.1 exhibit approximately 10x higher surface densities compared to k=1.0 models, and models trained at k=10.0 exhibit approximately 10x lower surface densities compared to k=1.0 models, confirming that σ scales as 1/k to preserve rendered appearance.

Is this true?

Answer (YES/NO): NO